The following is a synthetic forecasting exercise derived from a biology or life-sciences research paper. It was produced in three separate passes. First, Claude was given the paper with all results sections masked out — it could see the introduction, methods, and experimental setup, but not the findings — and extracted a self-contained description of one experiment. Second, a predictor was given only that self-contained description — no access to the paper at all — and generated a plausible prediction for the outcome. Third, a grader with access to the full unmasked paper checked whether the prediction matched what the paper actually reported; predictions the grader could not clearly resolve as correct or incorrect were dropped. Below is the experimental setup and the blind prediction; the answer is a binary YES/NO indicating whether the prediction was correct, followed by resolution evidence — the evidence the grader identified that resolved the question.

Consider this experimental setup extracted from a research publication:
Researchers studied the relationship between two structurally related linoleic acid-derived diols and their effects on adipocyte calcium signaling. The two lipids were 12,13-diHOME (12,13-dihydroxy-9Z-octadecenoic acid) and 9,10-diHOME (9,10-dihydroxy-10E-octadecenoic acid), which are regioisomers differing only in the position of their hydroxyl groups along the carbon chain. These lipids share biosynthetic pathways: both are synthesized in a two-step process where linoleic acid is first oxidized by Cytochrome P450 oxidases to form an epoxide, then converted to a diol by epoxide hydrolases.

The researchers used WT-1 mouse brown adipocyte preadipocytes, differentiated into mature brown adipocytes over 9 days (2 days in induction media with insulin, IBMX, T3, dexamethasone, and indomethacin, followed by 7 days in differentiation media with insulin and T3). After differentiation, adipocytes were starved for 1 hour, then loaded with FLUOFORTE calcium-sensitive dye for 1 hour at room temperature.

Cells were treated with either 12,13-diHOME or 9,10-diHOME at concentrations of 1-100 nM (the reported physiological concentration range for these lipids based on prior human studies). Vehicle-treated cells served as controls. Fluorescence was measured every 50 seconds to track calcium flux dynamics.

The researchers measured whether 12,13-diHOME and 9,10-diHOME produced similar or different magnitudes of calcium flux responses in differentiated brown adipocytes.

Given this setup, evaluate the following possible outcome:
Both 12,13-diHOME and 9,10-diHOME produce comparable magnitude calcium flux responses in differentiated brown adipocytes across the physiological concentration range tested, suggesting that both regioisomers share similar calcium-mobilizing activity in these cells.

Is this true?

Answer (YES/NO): YES